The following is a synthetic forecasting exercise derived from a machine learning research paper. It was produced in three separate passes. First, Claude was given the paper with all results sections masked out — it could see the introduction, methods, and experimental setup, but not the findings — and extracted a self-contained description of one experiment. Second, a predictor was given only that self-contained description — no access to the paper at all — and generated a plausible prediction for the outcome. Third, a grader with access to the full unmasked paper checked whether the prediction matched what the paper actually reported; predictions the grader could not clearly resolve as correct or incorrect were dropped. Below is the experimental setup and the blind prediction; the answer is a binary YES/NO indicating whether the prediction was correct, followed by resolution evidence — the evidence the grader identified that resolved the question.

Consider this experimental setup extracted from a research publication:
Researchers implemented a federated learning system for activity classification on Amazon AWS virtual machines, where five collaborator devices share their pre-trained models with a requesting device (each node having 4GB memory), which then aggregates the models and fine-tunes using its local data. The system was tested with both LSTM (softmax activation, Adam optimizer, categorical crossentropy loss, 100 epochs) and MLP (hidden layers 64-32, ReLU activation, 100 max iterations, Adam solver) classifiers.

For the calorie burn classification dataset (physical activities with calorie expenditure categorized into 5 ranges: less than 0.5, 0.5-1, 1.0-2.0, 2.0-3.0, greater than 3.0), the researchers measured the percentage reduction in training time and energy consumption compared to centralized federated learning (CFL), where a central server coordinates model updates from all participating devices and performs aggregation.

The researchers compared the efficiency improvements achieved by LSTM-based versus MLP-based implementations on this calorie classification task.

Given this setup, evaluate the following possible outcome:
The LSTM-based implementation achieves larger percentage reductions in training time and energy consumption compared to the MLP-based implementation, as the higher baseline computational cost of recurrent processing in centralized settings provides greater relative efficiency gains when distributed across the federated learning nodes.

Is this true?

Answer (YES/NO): NO